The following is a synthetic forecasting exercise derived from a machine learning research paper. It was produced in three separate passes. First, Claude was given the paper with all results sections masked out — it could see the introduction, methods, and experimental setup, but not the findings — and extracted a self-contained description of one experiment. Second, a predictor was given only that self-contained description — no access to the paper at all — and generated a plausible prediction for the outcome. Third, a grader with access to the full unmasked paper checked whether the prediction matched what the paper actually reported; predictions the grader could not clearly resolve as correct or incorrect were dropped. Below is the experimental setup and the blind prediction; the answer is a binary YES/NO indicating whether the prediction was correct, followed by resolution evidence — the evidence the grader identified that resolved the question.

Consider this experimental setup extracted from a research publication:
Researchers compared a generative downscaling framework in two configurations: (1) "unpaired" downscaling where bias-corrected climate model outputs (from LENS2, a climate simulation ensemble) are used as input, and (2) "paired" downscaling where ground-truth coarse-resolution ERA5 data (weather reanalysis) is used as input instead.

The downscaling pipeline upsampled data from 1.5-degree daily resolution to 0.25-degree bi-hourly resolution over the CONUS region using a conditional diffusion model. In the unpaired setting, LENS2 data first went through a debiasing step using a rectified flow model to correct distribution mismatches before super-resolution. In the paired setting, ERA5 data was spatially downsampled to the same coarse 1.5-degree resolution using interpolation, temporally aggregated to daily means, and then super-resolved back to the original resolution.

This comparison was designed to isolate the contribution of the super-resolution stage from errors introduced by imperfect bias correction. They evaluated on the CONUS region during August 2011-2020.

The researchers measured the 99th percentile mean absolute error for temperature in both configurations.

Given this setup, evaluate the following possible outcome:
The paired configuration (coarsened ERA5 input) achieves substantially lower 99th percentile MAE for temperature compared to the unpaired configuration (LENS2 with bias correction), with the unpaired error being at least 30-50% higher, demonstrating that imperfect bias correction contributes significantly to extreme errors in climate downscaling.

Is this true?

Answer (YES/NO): YES